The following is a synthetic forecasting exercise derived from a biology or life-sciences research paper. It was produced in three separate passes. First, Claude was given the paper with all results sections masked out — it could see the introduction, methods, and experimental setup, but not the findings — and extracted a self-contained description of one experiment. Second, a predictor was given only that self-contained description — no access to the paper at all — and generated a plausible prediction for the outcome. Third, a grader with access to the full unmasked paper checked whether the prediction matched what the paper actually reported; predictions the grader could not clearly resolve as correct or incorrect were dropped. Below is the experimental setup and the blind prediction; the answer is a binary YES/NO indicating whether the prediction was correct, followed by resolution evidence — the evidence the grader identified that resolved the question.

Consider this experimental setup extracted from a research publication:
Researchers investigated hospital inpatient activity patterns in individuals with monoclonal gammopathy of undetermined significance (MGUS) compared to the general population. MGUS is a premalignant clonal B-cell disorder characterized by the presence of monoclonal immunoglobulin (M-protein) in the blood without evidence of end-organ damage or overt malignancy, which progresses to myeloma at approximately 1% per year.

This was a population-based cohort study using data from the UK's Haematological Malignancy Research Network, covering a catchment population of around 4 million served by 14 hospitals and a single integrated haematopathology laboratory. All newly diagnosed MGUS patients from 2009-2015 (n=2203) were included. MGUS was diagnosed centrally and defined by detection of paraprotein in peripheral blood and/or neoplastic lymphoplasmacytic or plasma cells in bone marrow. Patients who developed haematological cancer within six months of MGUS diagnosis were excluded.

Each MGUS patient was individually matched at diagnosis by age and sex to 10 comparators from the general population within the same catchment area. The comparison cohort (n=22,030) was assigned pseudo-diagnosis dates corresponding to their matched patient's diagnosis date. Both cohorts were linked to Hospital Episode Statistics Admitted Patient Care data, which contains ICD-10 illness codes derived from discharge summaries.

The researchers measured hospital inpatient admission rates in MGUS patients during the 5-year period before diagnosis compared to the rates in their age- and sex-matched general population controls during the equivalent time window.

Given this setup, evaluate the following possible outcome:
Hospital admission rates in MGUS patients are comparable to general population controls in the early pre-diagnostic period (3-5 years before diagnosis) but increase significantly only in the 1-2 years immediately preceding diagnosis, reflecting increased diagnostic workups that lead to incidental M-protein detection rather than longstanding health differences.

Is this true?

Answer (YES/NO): NO